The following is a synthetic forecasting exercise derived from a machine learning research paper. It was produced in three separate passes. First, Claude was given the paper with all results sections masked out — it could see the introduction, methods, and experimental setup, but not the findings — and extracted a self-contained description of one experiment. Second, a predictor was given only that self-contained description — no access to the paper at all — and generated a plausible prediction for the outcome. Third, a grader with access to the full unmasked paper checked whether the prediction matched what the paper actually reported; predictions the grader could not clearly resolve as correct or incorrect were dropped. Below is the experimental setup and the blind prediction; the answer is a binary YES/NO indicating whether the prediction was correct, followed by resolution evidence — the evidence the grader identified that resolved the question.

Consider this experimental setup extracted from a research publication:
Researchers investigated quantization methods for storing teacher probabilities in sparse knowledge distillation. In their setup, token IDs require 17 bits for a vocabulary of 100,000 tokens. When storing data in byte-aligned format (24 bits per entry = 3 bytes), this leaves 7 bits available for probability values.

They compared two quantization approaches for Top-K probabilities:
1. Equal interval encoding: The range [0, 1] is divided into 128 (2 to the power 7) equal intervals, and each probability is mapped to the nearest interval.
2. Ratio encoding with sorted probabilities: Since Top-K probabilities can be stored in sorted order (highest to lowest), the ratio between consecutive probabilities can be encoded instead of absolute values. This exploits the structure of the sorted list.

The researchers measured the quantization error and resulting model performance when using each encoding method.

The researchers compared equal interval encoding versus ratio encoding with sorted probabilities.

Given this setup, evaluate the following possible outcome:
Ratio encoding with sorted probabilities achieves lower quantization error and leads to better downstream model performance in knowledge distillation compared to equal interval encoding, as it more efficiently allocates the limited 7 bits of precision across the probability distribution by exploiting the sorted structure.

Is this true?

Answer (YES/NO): YES